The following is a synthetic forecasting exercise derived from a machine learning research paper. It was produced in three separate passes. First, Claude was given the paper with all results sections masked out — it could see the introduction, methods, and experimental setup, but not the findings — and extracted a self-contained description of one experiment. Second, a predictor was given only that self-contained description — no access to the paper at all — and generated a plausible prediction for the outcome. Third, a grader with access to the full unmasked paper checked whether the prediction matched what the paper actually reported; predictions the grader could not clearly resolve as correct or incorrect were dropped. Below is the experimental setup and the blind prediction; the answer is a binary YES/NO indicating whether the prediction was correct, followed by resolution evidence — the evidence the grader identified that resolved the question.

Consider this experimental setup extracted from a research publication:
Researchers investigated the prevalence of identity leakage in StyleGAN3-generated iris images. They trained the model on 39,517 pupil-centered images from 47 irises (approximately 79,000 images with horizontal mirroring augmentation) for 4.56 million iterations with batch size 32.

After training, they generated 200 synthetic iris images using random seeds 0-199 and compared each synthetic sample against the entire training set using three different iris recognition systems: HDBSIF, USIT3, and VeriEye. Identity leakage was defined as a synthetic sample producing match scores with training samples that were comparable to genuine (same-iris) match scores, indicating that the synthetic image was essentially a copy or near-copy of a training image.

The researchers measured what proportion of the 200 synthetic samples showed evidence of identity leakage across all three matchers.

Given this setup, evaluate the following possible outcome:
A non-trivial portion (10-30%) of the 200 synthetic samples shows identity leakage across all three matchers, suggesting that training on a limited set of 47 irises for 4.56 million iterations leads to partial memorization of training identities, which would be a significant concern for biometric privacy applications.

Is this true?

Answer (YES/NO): NO